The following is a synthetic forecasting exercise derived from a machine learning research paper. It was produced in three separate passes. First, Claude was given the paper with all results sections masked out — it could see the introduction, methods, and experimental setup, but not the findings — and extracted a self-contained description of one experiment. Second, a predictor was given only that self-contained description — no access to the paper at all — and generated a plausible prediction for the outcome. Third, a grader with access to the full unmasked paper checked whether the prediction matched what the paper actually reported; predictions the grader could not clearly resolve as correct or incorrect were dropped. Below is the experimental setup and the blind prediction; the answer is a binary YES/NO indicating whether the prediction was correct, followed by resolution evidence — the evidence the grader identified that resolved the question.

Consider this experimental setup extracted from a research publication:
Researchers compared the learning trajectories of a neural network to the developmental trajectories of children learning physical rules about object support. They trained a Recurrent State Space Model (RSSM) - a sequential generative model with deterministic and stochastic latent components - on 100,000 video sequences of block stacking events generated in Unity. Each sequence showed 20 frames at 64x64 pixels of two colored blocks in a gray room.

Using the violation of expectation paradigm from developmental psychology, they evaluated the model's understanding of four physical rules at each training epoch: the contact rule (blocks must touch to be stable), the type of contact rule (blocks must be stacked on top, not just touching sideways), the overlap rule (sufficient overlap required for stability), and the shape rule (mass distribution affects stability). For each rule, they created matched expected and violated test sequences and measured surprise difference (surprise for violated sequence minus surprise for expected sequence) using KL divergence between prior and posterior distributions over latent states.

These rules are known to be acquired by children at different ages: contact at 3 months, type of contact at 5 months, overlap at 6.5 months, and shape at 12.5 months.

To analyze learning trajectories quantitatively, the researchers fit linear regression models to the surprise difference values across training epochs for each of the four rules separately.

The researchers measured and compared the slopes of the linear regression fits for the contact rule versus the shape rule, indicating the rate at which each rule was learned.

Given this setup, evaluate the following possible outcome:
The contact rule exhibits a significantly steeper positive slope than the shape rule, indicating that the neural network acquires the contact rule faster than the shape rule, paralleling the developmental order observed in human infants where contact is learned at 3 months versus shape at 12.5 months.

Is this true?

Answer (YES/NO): YES